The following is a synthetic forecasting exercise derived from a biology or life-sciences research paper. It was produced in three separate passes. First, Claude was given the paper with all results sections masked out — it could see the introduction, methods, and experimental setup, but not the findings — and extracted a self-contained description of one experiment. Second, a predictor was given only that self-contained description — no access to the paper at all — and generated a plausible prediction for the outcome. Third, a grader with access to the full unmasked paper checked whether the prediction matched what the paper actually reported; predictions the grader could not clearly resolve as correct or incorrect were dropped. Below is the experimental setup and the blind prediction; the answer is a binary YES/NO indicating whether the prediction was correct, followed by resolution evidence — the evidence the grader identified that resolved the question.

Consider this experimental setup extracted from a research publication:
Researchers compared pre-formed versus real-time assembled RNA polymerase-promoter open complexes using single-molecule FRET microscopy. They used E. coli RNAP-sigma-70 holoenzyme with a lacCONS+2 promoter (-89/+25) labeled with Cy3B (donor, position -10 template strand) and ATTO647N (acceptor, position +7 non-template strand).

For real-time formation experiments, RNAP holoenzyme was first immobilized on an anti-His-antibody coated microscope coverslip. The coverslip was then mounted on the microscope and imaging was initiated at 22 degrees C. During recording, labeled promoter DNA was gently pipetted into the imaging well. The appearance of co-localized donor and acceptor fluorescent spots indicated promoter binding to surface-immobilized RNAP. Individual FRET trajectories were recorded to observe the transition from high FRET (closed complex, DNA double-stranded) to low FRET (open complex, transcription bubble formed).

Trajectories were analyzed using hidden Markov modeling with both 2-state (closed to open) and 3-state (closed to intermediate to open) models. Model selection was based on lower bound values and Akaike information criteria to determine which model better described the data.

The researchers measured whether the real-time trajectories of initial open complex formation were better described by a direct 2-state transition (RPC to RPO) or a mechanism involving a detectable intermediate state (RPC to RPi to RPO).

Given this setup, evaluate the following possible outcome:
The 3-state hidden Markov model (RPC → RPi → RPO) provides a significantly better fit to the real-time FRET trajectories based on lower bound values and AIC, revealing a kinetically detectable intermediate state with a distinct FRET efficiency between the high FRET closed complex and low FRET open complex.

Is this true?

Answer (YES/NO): NO